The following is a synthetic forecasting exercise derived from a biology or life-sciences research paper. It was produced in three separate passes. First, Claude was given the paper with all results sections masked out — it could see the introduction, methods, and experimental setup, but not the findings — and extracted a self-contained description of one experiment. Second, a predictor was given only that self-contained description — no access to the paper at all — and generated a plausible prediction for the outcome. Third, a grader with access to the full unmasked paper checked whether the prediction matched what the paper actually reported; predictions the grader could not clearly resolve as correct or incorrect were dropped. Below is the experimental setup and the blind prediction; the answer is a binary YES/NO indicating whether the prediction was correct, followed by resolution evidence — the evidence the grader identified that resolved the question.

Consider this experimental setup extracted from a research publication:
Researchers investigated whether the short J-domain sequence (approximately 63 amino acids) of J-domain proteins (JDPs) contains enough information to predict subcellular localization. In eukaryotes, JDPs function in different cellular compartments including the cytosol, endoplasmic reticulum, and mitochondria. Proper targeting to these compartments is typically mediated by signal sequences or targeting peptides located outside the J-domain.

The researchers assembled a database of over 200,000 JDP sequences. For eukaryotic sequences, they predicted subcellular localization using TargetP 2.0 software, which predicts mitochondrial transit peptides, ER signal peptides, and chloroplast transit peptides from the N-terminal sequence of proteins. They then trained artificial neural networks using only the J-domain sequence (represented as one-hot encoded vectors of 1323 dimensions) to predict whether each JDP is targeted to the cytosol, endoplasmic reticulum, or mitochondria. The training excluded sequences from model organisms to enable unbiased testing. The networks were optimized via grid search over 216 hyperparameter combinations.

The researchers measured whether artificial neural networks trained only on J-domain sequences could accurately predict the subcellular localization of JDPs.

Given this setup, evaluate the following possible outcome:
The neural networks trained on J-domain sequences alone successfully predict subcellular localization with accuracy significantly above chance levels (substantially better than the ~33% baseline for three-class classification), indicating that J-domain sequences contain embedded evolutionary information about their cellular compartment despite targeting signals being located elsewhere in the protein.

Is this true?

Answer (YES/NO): YES